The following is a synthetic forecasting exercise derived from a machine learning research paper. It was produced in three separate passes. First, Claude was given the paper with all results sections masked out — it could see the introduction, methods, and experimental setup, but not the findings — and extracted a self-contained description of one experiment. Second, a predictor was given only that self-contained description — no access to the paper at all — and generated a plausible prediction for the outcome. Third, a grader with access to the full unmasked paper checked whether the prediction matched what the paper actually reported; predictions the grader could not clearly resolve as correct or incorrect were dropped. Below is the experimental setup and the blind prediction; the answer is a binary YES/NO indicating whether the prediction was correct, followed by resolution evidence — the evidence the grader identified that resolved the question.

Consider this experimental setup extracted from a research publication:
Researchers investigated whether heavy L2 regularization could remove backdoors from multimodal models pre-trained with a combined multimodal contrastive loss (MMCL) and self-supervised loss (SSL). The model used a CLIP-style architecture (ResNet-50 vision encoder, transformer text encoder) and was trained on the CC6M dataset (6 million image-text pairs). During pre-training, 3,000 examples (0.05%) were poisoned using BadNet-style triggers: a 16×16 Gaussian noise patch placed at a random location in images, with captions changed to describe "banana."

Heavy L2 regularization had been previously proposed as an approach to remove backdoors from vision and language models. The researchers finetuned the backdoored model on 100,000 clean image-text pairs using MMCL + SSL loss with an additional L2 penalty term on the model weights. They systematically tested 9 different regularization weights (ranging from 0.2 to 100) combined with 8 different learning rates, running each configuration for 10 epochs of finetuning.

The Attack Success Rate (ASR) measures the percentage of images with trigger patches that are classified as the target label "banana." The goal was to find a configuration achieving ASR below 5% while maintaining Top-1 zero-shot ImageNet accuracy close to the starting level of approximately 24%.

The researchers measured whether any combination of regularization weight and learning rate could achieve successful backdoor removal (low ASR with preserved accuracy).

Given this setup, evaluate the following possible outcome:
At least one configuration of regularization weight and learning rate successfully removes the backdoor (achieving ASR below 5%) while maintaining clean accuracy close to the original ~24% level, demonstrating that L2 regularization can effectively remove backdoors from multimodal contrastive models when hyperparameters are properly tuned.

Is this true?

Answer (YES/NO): NO